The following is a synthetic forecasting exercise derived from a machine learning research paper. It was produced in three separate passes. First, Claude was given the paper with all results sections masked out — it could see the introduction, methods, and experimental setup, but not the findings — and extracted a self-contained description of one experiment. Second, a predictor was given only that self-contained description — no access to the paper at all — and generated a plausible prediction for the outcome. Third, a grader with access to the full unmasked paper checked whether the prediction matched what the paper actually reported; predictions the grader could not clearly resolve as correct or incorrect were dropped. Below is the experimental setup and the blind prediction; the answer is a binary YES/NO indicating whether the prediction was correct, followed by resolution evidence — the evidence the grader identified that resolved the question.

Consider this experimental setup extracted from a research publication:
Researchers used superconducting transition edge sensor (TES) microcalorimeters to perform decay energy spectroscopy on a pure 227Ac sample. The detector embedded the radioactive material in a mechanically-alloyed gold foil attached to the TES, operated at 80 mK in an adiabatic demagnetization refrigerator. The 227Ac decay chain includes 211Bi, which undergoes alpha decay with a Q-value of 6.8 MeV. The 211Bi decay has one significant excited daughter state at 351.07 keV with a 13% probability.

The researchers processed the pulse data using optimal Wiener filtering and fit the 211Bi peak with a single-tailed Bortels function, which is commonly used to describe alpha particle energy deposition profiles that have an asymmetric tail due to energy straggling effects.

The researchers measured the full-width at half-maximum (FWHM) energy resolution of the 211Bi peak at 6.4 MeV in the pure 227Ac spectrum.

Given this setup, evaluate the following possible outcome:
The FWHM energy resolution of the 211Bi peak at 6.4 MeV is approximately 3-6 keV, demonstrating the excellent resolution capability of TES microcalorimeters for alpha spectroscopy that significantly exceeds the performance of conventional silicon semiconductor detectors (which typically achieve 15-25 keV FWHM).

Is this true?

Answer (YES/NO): NO